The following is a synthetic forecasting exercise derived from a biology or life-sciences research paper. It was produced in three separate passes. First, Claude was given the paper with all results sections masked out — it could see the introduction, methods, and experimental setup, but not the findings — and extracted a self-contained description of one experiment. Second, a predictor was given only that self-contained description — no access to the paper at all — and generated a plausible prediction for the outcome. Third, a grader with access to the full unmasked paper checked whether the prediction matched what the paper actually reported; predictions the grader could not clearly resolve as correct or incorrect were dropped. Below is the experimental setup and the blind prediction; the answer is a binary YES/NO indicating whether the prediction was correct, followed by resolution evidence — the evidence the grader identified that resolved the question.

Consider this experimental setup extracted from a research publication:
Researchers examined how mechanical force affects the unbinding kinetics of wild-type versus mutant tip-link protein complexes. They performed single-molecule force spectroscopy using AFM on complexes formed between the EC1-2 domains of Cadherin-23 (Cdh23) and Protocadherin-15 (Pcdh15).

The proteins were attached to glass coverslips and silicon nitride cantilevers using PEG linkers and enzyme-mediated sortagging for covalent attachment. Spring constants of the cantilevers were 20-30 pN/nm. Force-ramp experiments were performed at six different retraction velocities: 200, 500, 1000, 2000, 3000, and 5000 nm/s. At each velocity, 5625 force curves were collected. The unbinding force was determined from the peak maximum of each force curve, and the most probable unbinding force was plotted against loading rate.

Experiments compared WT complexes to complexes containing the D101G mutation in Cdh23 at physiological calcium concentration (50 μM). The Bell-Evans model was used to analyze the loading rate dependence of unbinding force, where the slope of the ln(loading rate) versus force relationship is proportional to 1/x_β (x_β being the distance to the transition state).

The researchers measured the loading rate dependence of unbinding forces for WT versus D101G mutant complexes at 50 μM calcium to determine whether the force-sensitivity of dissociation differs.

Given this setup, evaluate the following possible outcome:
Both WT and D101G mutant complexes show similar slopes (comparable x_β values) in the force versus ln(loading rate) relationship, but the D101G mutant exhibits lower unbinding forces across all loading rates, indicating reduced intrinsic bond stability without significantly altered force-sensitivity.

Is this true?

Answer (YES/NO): NO